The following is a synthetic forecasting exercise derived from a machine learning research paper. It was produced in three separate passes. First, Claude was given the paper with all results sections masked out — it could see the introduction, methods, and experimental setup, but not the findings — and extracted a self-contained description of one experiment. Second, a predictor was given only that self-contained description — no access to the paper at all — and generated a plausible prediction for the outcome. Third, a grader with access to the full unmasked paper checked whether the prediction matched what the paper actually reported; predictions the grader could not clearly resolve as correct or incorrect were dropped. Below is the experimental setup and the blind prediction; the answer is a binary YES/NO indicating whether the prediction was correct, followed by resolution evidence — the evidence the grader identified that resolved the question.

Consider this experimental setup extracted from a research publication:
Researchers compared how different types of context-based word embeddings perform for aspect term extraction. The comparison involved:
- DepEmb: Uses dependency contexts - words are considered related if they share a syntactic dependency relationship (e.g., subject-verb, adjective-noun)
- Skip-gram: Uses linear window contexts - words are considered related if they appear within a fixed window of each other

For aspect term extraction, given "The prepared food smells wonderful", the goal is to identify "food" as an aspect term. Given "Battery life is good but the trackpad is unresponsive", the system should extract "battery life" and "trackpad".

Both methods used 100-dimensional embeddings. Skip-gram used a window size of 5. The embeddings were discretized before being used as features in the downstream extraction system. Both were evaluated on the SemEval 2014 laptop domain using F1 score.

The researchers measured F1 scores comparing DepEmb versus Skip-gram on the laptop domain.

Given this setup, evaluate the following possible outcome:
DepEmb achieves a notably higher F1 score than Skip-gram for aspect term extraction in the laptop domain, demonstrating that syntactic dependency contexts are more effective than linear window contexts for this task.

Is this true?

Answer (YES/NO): NO